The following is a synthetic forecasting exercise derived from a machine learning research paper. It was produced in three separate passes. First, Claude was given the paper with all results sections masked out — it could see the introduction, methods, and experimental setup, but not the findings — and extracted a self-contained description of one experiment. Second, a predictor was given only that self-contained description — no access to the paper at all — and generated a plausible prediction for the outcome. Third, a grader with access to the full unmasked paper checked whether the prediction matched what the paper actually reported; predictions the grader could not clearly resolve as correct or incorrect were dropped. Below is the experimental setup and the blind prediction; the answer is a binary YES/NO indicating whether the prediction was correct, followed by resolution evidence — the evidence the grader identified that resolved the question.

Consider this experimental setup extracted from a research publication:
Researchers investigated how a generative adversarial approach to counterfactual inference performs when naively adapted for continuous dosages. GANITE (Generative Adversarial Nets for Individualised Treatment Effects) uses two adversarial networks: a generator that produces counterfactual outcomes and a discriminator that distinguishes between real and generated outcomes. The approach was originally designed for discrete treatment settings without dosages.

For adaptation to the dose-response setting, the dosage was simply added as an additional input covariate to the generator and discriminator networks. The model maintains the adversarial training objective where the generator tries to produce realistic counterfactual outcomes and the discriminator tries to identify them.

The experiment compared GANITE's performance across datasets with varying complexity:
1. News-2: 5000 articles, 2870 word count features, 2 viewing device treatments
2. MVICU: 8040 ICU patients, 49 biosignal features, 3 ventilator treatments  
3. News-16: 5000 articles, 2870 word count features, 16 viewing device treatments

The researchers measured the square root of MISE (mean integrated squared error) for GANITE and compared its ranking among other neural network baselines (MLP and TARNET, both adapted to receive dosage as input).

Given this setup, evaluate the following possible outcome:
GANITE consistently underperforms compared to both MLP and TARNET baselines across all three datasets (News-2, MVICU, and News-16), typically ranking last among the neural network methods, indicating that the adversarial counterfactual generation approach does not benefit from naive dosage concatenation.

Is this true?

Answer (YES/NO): YES